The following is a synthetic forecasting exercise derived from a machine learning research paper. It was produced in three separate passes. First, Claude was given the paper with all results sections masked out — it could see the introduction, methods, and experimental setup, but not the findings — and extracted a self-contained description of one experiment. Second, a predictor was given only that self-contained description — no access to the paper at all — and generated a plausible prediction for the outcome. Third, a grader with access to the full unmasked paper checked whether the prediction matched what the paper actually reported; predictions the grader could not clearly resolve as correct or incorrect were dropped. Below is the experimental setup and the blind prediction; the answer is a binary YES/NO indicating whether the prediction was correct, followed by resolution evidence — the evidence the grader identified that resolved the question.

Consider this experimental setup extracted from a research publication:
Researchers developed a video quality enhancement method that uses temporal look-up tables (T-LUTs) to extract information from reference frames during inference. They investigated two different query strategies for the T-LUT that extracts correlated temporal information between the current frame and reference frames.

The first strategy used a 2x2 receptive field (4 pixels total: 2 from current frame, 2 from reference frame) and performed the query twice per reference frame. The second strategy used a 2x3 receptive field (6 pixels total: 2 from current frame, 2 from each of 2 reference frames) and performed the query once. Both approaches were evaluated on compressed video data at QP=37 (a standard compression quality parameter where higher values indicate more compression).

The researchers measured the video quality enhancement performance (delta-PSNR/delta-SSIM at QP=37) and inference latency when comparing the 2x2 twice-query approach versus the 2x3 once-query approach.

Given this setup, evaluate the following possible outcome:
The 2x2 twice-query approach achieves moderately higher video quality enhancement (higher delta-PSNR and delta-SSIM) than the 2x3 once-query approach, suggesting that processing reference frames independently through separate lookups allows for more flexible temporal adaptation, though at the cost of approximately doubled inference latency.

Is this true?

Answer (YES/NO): NO